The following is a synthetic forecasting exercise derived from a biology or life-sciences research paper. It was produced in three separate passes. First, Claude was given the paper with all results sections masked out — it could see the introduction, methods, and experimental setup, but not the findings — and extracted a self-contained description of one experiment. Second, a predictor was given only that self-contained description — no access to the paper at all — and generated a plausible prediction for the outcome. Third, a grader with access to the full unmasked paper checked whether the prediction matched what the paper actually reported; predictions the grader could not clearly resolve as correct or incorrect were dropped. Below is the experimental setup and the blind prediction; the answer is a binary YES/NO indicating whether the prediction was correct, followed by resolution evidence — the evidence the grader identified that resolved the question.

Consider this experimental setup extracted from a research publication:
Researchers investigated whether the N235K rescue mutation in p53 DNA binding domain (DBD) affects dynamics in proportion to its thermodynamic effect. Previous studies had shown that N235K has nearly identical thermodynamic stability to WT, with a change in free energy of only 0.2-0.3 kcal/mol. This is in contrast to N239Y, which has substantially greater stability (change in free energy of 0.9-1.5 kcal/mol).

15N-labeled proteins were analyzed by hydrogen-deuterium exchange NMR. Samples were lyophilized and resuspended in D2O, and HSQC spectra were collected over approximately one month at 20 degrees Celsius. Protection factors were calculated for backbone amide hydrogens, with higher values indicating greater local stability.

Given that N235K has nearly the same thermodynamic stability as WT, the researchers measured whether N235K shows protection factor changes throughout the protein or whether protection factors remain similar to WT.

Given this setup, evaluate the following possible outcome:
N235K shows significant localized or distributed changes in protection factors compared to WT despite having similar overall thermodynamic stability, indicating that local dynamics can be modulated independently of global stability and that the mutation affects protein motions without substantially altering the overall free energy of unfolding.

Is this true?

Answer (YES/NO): YES